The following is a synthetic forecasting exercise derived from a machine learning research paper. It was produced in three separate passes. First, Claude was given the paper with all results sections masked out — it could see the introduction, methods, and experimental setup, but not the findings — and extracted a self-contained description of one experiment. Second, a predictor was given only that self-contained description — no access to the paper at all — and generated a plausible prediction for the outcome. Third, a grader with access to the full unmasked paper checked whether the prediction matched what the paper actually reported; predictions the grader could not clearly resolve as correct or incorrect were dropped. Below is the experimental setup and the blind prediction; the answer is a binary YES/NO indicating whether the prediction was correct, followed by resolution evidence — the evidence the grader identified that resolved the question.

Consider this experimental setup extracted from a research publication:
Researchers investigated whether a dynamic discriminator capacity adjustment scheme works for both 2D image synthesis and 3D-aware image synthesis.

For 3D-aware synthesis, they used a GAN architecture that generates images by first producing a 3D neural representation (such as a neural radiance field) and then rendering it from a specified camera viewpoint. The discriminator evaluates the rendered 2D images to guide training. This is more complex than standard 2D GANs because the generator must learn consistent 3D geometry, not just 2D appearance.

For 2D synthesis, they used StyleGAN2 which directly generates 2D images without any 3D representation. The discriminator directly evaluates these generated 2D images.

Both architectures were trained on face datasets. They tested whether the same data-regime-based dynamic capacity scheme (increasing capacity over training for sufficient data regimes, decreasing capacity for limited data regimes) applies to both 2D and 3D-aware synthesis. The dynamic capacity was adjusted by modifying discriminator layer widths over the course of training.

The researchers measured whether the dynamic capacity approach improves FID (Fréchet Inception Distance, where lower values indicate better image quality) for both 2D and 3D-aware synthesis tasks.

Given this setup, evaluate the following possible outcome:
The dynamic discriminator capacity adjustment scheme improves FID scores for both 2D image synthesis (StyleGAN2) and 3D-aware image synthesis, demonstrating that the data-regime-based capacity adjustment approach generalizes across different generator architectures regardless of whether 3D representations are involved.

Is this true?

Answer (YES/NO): NO